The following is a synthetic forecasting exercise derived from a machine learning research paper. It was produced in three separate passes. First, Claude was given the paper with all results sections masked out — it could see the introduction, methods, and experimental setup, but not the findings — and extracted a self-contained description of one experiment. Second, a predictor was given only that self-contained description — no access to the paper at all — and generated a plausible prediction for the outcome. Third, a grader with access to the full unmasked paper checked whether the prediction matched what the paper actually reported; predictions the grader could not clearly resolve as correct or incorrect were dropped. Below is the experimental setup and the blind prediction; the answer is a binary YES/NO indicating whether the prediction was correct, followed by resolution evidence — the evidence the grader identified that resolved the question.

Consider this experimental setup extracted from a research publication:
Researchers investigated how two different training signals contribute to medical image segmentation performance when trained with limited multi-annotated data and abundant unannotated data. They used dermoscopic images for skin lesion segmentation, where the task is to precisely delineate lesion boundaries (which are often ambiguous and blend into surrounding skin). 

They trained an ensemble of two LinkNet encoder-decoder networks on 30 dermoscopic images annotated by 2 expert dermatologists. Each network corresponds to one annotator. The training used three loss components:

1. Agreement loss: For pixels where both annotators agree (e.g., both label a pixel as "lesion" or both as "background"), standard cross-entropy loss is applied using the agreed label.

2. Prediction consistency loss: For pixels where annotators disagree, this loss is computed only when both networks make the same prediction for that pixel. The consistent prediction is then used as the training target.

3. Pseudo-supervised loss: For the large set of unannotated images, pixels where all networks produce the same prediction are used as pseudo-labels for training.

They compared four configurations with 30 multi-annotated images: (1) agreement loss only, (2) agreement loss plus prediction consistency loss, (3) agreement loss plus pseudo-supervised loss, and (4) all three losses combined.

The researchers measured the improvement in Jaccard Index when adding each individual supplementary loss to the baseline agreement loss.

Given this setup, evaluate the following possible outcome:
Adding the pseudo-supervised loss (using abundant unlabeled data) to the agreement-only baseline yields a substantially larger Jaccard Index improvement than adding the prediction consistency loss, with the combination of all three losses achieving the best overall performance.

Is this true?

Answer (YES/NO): NO